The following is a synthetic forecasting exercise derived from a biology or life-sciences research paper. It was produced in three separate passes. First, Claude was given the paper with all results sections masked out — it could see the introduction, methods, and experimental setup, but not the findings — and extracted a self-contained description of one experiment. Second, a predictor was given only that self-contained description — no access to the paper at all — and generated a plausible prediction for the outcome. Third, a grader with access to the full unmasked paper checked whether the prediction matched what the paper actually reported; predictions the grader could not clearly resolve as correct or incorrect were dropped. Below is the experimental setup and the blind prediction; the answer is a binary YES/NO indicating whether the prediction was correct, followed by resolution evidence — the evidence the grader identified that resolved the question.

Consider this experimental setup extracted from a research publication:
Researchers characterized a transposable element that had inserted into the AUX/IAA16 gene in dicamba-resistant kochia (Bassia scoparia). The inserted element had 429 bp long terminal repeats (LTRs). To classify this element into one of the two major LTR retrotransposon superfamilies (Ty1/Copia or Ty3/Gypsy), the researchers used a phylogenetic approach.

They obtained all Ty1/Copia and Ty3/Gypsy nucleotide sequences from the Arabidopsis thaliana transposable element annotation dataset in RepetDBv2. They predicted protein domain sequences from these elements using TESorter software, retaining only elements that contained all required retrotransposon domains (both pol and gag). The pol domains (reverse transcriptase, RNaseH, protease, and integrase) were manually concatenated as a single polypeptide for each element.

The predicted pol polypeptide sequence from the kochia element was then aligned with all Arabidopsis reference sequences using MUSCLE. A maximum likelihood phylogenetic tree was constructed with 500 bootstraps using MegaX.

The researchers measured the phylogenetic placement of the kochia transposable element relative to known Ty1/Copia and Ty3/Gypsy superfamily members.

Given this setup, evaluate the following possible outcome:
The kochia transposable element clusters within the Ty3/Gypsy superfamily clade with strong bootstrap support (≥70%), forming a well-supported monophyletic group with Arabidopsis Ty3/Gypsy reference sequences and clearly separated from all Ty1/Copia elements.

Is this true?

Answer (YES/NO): NO